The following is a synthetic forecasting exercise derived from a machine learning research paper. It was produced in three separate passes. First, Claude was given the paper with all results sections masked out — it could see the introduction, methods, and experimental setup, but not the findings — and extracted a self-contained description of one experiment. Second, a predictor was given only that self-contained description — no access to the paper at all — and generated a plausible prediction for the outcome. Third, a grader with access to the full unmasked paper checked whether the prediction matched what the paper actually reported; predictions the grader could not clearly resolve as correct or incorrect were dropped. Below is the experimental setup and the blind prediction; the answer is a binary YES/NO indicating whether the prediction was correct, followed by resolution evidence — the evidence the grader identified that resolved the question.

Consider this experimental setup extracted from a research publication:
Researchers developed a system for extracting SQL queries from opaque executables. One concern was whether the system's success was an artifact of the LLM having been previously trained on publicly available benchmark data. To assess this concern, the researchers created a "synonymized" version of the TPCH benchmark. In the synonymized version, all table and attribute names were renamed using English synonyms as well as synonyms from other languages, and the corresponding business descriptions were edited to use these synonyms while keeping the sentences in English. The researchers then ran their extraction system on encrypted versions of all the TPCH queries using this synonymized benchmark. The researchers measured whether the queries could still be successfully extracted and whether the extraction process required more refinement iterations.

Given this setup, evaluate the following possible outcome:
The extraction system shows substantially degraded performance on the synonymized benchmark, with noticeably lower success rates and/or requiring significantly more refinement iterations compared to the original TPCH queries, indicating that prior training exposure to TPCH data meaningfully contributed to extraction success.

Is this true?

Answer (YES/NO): NO